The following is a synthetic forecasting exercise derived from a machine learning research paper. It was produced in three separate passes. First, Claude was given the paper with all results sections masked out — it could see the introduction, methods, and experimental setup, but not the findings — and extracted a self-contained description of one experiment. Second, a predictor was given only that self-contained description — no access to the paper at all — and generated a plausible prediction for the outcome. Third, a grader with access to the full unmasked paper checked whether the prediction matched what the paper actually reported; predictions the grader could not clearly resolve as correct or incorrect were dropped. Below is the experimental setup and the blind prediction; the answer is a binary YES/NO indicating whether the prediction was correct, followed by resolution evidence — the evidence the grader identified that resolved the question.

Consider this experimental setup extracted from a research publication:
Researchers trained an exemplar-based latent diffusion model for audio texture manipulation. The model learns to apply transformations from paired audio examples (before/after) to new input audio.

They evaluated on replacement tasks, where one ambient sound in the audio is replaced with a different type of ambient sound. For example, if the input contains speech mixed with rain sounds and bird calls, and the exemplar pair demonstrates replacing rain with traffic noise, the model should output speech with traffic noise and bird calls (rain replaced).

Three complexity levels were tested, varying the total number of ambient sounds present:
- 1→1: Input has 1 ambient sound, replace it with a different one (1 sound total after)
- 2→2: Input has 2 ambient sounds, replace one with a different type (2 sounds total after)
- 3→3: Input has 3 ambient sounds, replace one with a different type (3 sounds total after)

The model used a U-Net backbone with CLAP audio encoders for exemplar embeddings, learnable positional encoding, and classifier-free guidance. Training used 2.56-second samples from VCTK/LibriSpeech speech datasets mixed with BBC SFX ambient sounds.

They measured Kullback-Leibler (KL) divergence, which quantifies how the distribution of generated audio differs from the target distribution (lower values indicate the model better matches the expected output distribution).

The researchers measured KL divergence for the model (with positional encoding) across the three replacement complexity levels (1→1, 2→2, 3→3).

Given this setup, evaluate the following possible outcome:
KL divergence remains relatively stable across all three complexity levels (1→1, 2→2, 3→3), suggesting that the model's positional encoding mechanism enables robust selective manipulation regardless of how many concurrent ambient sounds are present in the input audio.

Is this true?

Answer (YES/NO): NO